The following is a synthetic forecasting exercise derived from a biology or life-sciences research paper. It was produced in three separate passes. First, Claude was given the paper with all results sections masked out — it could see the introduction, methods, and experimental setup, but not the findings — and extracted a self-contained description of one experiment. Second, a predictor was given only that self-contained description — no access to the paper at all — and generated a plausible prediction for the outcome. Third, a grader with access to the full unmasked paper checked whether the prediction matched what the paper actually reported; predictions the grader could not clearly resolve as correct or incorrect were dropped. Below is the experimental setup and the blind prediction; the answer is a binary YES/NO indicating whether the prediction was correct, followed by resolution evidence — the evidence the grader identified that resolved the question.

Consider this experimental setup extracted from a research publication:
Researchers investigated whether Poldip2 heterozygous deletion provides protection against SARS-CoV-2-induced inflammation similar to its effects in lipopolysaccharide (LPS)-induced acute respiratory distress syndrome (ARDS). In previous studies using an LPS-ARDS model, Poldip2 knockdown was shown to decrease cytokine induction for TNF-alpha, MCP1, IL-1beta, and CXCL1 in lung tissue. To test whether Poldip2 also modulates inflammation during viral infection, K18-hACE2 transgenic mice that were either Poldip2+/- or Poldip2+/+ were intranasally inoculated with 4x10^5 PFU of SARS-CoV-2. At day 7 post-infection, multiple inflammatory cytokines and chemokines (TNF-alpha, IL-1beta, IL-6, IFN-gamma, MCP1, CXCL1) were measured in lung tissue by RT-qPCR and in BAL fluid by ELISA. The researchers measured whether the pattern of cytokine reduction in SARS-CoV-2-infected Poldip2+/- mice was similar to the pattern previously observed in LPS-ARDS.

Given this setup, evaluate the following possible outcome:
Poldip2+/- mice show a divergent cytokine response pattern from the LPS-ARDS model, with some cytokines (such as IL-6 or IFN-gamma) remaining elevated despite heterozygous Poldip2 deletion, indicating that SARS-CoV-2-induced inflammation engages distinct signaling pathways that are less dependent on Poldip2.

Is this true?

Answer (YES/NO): YES